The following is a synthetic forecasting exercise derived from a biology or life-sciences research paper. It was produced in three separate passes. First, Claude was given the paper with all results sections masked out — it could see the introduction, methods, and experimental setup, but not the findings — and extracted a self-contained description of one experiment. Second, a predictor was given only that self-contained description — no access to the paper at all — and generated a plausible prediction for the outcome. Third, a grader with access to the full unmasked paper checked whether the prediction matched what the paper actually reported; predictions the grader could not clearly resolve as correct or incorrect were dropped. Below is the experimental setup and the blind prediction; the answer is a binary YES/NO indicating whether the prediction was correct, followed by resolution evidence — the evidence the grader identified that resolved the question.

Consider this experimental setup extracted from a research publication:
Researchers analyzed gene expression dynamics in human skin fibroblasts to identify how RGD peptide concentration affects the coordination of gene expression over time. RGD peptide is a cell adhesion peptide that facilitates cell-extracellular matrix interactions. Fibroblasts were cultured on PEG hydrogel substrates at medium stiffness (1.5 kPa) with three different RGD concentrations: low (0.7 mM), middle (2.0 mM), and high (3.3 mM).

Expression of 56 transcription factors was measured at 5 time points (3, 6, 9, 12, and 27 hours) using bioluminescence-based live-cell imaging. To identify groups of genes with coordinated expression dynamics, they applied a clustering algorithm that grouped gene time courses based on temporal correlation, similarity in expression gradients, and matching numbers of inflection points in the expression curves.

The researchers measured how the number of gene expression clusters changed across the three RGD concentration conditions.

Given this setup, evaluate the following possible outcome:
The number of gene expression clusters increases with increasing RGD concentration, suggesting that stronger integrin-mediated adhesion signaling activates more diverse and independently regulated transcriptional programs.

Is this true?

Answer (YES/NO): NO